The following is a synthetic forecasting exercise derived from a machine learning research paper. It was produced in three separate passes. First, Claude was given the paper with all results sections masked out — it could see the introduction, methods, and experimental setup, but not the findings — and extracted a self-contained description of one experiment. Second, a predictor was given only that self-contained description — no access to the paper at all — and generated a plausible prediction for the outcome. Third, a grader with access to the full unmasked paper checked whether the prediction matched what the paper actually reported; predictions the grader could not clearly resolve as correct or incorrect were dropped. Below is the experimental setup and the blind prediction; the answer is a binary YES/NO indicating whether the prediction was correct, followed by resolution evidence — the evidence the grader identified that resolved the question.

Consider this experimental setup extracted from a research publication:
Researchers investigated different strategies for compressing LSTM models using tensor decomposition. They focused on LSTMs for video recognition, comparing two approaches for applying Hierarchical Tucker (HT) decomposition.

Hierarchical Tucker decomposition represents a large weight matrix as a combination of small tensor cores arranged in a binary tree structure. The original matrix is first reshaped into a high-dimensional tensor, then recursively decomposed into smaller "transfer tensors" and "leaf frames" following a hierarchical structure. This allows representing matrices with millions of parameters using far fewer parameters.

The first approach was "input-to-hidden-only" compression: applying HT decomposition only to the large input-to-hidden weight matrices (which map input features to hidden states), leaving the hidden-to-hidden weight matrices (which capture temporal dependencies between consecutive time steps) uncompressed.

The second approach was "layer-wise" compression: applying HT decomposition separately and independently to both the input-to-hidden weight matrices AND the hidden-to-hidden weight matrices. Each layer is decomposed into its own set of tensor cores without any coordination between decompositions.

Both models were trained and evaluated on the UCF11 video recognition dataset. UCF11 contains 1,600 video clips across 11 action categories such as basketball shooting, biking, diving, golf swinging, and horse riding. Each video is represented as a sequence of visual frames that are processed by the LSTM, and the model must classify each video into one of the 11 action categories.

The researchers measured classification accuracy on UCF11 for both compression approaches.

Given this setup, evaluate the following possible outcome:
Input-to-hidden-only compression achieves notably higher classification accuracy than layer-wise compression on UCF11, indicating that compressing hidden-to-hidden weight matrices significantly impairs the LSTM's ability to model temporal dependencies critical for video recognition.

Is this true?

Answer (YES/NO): YES